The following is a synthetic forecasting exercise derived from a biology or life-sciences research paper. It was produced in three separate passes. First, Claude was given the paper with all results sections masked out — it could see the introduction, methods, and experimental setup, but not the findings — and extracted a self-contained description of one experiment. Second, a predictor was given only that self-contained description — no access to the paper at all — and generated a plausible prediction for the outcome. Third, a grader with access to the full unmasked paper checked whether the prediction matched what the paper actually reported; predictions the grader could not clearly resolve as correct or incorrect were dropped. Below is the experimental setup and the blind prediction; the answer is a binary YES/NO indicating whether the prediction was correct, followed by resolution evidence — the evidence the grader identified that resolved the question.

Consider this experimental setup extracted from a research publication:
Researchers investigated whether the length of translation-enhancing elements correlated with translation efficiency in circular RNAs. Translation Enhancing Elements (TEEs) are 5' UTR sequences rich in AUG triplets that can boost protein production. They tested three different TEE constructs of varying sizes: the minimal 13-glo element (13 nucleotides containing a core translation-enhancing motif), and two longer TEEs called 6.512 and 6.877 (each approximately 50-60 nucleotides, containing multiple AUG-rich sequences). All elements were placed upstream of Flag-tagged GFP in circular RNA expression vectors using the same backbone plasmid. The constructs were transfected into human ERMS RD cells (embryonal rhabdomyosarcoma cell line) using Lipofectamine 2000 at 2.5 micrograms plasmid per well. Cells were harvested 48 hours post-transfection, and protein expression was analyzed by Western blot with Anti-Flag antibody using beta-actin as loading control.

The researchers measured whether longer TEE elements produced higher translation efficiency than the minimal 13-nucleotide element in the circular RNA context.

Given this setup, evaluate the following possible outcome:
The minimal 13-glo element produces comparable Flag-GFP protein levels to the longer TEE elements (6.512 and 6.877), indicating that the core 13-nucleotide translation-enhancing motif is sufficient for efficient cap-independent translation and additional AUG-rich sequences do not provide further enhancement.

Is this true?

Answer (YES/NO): NO